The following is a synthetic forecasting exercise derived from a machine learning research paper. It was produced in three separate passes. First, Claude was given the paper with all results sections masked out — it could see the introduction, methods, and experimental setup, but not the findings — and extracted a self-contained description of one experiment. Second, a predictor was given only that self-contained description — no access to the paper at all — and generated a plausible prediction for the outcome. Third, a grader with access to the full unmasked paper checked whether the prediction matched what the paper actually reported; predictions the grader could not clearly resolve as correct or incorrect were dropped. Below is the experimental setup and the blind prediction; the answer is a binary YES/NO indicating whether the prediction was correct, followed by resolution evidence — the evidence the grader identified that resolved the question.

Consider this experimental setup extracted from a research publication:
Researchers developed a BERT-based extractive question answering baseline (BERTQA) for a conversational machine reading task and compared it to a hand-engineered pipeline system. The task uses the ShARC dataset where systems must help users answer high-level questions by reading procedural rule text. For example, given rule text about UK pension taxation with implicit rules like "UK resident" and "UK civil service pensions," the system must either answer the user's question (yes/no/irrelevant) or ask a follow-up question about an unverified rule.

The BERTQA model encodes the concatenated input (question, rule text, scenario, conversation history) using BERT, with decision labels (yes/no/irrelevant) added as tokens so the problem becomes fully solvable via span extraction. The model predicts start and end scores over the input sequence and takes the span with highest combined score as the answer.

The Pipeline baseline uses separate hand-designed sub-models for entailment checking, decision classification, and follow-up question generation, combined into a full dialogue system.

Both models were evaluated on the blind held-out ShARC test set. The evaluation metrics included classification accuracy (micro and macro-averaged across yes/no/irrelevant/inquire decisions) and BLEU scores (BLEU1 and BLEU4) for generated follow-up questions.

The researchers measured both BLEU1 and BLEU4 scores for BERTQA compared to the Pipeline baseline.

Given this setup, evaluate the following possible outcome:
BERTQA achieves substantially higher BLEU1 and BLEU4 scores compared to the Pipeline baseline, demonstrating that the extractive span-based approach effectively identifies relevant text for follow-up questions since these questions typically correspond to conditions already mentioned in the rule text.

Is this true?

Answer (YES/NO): NO